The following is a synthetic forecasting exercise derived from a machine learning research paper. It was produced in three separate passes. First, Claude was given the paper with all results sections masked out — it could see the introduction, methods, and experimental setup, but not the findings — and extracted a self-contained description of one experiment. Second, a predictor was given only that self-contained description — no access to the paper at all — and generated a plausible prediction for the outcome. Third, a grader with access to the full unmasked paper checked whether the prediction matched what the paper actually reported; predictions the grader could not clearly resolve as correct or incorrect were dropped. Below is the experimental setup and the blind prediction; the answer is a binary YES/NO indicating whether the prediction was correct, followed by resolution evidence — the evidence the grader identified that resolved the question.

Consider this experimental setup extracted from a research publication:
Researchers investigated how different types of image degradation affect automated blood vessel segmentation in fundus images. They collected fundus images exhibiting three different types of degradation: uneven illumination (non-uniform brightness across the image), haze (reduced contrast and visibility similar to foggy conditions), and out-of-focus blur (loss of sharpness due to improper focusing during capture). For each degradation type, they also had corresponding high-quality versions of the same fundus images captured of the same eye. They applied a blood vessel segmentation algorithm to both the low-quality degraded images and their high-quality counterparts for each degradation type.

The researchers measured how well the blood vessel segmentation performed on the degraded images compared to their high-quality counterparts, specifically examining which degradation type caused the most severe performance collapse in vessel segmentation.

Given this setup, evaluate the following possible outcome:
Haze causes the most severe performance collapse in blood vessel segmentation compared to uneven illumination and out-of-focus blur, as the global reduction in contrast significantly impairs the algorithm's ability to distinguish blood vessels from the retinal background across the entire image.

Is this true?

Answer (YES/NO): NO